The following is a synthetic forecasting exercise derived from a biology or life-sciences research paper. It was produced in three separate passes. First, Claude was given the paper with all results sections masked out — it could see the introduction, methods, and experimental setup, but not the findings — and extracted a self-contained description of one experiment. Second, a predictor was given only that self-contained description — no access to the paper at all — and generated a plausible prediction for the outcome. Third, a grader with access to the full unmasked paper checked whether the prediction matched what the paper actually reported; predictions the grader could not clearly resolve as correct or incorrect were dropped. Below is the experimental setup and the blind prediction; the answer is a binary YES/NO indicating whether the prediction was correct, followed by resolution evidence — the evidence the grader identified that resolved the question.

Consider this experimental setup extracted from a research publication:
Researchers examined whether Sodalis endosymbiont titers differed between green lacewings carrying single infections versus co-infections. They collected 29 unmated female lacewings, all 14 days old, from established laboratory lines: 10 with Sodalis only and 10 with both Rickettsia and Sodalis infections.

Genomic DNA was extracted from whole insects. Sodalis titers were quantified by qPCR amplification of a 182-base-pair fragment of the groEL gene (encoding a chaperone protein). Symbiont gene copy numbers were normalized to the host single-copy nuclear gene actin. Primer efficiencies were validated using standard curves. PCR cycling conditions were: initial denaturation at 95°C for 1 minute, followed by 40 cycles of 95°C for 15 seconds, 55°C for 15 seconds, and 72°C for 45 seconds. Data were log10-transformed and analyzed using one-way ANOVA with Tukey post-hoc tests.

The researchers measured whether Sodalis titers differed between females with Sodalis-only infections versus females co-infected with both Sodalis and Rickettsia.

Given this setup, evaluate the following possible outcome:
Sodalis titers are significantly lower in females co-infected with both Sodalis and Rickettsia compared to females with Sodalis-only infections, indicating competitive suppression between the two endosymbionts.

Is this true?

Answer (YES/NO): NO